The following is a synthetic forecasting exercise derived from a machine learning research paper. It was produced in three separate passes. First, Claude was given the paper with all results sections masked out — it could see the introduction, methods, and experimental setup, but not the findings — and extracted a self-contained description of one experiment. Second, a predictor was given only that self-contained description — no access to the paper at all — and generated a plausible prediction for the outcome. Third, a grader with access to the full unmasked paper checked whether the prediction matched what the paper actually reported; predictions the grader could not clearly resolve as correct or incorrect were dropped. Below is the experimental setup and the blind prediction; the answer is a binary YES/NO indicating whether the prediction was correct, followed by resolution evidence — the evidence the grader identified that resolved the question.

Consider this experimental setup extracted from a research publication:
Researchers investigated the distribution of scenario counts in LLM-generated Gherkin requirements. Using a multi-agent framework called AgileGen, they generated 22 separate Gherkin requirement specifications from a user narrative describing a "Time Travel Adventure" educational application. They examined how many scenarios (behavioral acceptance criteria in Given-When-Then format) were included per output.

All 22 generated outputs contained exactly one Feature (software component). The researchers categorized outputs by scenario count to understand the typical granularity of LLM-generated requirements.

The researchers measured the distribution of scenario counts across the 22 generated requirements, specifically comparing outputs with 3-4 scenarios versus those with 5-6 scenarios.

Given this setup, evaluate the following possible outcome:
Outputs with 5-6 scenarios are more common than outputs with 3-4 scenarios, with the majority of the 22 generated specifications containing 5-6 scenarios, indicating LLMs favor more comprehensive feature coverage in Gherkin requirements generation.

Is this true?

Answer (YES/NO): NO